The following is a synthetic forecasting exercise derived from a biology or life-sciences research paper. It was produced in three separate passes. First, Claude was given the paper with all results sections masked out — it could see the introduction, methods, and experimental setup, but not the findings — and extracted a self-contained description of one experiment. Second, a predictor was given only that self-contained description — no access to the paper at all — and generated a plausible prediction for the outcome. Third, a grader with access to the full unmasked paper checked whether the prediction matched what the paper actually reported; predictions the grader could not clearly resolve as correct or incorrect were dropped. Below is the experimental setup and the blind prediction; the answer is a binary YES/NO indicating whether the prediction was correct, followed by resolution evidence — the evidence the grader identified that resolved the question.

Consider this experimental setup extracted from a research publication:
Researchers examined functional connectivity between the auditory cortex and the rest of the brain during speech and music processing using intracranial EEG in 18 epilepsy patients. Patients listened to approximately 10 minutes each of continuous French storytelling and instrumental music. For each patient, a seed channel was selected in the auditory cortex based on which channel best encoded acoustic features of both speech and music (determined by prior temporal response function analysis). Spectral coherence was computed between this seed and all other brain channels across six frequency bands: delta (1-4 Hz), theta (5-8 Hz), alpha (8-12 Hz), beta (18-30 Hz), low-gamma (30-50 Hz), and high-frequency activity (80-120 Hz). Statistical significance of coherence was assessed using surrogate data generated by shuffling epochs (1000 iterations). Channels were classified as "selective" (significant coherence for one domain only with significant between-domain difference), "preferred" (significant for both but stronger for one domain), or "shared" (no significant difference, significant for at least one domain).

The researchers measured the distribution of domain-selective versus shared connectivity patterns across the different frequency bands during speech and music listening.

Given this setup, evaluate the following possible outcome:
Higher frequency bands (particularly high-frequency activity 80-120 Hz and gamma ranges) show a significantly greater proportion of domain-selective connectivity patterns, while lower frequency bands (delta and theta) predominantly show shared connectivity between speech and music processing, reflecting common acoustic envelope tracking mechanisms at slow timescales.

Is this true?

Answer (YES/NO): NO